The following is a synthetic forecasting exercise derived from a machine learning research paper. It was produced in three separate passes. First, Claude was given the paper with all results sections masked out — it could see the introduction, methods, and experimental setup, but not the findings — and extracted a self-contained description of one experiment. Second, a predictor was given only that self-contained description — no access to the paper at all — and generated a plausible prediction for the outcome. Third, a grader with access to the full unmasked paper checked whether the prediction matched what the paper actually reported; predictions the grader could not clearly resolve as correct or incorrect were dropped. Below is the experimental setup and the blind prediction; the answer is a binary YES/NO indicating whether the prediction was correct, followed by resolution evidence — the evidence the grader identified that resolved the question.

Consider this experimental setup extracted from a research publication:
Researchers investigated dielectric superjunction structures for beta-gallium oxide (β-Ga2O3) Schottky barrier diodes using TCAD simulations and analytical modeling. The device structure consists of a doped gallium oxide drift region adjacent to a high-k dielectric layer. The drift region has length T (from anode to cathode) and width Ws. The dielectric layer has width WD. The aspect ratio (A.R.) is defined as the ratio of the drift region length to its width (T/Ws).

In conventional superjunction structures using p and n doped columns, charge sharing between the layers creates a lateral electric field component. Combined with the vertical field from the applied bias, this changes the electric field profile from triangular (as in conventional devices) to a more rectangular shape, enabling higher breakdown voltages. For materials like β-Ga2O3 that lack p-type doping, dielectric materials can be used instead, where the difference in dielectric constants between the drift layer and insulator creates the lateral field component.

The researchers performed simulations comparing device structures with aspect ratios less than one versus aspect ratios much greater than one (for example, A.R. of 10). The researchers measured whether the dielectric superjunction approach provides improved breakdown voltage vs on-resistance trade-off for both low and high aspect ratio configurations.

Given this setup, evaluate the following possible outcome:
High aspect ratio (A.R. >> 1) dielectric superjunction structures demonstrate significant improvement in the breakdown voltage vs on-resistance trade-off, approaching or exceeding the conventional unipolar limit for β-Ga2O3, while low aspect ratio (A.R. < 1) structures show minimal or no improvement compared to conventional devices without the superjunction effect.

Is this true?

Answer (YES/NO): YES